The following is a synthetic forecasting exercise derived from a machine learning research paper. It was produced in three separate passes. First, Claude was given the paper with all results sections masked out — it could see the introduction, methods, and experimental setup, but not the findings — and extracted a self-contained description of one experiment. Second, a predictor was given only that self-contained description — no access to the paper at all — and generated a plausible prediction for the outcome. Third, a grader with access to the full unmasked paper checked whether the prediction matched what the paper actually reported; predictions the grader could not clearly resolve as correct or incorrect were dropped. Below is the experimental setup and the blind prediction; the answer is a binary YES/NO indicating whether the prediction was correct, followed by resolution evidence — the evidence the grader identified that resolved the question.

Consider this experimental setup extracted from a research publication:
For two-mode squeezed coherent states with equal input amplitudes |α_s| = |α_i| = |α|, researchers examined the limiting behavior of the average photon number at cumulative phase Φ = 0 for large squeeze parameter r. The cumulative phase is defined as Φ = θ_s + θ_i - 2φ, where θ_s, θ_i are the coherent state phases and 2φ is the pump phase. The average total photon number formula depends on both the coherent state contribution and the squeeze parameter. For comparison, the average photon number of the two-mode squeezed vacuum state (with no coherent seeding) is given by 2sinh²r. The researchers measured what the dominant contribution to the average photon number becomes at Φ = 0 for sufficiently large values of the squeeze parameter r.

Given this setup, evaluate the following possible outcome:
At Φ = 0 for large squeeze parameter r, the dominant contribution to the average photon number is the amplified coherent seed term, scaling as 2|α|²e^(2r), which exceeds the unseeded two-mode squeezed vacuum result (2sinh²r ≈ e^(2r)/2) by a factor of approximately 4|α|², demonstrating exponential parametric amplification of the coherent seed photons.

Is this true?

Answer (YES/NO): NO